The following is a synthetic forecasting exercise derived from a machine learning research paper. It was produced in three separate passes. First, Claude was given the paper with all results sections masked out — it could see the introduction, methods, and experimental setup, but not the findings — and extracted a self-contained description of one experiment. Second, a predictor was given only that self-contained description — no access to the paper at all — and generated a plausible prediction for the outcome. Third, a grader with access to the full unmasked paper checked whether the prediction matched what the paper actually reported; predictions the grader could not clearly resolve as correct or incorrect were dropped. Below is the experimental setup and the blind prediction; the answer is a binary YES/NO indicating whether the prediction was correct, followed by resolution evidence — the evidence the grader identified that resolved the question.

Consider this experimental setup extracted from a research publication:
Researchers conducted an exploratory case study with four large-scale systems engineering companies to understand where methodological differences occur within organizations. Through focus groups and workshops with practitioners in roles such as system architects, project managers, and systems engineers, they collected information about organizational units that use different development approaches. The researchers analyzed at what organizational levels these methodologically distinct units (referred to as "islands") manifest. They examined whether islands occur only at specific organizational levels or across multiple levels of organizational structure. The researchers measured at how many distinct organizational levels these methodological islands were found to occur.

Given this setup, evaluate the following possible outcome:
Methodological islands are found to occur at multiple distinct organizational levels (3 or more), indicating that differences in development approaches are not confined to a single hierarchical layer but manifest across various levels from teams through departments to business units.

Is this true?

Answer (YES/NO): YES